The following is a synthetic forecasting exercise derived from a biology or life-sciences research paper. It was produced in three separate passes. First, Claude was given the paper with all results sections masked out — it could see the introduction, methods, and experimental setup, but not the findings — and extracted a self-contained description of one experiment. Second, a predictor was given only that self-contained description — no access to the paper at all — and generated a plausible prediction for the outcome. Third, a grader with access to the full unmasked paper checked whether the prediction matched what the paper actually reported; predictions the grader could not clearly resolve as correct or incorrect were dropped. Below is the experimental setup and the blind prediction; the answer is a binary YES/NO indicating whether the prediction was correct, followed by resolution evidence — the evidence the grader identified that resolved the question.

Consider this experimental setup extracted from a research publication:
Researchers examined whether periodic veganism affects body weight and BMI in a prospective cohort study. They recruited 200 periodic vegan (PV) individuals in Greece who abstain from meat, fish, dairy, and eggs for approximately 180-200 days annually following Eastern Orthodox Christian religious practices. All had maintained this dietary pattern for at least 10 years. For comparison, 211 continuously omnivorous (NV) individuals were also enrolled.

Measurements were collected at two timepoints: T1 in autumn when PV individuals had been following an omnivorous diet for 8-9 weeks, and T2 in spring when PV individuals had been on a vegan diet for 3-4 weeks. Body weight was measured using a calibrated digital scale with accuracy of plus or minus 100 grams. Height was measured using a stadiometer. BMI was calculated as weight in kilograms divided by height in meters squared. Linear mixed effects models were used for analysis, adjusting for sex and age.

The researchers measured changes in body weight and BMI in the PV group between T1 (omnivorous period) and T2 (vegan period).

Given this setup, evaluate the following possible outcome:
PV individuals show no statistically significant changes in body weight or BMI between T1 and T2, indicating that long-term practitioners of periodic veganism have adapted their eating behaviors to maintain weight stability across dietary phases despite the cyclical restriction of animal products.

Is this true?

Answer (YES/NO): YES